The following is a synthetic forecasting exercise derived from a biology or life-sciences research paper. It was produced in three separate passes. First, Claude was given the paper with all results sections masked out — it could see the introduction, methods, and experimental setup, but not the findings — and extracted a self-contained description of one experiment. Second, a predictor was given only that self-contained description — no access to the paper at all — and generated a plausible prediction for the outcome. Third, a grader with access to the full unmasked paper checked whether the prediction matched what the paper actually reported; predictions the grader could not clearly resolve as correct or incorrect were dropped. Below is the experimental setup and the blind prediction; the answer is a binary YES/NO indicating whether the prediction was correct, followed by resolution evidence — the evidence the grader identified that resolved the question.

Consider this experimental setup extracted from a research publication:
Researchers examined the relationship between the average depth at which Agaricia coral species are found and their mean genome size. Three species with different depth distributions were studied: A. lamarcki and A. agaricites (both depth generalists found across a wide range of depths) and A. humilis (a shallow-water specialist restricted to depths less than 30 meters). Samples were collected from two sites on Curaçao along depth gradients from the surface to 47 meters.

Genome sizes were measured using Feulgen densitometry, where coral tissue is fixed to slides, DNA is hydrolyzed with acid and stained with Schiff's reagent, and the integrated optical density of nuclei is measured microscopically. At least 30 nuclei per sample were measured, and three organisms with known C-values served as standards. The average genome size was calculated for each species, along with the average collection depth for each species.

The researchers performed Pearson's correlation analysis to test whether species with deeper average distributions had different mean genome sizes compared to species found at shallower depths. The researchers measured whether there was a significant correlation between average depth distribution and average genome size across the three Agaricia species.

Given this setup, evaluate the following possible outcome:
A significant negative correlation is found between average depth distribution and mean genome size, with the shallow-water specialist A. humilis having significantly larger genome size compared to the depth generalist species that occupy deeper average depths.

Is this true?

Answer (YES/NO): NO